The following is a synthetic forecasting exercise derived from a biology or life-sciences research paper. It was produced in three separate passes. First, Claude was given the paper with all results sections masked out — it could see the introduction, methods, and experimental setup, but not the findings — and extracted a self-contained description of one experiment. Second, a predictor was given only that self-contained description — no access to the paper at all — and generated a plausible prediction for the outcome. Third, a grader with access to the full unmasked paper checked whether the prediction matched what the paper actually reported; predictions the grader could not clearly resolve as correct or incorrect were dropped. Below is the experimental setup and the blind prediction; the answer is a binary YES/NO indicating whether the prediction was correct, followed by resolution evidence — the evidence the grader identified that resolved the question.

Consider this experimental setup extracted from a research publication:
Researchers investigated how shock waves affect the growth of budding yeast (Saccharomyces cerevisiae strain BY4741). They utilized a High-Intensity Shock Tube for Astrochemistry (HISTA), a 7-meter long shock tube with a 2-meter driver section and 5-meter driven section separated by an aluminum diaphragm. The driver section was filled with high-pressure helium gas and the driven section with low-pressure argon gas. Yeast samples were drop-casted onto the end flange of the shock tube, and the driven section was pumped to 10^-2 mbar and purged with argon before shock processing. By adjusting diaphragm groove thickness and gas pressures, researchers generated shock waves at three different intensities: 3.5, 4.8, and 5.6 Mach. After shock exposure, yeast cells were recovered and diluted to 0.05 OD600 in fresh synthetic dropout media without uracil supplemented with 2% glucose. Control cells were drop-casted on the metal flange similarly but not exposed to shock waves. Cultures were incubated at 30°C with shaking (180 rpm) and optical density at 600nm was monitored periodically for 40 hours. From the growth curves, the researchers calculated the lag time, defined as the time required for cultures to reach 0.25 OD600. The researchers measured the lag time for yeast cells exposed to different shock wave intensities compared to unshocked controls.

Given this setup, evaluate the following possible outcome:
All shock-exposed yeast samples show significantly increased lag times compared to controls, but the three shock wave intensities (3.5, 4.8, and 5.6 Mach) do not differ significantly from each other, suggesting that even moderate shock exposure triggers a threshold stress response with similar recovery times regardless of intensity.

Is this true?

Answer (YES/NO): NO